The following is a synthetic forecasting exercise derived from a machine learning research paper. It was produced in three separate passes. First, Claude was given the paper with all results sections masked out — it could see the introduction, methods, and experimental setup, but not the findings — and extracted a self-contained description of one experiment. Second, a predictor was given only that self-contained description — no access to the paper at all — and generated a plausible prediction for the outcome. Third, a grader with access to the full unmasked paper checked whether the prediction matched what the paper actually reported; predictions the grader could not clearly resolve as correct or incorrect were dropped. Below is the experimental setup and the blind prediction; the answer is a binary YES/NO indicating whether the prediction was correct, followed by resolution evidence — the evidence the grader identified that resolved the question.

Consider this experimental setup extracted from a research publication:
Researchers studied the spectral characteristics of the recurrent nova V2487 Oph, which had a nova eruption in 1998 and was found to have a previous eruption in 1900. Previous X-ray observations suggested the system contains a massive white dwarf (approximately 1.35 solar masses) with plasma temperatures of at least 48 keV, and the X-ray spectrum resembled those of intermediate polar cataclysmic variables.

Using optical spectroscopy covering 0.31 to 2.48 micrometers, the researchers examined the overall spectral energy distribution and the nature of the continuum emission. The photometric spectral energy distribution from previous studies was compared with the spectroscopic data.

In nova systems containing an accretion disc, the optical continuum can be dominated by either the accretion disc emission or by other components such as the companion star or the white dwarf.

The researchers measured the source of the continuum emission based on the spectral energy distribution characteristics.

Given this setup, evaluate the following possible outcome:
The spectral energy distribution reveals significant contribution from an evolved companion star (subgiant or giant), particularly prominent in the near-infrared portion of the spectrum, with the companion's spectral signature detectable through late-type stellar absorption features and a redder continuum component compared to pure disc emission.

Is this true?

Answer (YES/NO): NO